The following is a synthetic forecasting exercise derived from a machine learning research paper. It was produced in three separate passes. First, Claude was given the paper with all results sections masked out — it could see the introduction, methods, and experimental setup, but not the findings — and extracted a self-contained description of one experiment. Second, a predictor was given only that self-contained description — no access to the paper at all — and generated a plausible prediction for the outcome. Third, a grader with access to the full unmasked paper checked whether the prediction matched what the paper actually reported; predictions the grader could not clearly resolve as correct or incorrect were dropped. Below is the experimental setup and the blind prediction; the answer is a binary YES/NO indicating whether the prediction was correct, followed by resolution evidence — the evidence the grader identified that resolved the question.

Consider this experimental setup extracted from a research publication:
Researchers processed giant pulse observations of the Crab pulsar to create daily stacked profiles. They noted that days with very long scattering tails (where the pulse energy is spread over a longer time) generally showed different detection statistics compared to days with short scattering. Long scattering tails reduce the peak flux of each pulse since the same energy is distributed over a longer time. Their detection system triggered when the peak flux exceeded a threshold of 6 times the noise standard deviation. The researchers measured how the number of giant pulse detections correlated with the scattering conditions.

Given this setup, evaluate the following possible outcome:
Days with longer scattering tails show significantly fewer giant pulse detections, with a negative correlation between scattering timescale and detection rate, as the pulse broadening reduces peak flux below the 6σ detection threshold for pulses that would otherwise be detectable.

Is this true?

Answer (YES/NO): YES